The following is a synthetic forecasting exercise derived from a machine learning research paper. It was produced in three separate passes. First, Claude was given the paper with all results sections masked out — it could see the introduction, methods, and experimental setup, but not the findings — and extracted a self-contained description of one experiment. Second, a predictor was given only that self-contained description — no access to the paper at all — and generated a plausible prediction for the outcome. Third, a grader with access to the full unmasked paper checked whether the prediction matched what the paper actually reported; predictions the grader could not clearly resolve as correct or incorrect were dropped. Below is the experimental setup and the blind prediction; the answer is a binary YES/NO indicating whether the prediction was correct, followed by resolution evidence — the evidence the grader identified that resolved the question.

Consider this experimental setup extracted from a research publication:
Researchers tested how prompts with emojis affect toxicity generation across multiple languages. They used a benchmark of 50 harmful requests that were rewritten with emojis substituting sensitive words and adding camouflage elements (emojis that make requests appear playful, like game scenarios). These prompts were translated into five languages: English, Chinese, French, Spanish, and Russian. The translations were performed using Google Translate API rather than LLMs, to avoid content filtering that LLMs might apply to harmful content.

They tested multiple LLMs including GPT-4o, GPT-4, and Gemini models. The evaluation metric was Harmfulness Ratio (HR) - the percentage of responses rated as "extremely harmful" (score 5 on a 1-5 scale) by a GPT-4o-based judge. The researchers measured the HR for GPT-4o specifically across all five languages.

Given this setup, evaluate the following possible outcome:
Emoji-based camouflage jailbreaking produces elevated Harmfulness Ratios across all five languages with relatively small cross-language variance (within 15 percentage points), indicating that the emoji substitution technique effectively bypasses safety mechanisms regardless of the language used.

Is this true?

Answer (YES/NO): NO